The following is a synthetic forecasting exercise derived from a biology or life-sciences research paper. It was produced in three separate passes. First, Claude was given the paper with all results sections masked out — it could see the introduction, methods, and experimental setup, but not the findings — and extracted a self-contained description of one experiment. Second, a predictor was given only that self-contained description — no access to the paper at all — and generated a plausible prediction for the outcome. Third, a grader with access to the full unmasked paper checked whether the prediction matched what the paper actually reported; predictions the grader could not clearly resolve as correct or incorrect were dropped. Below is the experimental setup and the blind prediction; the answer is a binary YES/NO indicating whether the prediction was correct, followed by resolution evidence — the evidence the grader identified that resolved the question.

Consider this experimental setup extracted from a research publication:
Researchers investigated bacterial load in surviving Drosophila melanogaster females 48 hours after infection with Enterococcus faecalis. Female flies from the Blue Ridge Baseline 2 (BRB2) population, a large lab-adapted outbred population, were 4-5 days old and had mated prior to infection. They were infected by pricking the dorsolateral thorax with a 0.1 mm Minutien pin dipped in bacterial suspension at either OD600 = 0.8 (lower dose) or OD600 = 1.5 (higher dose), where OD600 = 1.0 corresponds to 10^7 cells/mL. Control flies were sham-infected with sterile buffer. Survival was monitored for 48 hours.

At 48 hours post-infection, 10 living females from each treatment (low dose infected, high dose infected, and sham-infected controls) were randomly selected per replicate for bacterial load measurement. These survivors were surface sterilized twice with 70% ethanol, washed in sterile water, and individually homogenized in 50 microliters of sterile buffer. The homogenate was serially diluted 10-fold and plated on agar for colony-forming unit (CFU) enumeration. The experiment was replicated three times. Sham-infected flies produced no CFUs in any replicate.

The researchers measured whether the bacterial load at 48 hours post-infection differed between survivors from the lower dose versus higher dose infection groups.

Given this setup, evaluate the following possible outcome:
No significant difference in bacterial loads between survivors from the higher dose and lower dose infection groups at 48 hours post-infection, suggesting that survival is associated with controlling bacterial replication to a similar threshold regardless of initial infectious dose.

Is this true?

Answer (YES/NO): YES